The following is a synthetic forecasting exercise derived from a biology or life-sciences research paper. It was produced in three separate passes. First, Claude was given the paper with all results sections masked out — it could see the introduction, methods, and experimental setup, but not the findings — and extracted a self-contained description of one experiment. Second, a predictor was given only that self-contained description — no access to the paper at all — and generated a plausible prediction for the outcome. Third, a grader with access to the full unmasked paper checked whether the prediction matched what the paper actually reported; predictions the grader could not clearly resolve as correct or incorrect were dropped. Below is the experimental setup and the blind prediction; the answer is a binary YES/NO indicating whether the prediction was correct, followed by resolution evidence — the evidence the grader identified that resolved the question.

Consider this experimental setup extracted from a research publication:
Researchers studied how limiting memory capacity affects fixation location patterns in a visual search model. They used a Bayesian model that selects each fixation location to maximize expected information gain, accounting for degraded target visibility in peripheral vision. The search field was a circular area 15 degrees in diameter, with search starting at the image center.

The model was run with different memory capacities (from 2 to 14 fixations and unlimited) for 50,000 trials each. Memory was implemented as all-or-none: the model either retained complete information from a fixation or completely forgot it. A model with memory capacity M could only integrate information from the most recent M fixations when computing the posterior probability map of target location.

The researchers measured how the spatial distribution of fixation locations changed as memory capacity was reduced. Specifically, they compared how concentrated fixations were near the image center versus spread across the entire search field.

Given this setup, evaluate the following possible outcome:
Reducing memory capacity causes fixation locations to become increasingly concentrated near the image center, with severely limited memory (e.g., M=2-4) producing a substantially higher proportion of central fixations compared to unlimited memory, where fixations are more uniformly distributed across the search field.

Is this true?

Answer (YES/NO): YES